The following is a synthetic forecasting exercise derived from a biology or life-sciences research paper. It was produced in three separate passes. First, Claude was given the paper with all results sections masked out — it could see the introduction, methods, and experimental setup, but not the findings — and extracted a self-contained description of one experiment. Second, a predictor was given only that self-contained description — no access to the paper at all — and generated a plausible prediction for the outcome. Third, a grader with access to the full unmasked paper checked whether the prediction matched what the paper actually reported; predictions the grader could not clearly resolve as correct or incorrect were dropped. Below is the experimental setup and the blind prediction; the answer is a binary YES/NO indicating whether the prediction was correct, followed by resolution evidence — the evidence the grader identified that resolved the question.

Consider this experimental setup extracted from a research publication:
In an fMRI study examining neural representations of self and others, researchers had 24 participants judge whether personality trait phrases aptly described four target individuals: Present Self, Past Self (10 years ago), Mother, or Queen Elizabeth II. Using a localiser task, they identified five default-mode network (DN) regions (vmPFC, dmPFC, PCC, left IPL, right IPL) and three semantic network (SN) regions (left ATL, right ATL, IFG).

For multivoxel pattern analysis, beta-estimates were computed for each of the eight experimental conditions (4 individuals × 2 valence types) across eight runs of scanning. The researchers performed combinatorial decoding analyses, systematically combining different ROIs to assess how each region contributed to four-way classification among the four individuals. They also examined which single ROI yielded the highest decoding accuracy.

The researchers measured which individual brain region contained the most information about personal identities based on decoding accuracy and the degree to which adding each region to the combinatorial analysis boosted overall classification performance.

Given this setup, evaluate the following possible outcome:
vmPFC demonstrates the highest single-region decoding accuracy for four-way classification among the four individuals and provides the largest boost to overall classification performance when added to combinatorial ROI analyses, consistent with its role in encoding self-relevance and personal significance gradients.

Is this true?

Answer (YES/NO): NO